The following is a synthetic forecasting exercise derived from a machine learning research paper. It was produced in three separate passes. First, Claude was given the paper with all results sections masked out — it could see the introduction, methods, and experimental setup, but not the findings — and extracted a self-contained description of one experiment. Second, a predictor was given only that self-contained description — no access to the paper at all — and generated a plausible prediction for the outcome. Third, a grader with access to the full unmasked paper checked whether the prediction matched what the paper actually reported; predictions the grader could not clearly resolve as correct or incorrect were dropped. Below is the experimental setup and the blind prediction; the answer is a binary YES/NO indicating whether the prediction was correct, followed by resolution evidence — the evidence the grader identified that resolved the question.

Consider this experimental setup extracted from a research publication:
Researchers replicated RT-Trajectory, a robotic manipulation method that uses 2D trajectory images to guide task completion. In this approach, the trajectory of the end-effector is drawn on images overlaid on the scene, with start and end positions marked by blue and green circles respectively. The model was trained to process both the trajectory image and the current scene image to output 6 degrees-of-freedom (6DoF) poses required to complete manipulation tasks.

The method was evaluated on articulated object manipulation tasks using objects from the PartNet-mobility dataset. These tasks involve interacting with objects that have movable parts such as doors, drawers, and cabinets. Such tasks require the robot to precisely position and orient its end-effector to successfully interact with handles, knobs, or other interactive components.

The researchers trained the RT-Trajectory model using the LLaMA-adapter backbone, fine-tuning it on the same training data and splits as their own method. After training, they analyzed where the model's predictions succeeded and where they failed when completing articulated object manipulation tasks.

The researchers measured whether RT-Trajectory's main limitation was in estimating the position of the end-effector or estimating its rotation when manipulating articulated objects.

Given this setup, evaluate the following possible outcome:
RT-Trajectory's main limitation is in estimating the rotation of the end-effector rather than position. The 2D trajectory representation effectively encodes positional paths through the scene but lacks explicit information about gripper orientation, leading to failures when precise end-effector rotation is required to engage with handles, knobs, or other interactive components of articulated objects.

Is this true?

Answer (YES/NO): YES